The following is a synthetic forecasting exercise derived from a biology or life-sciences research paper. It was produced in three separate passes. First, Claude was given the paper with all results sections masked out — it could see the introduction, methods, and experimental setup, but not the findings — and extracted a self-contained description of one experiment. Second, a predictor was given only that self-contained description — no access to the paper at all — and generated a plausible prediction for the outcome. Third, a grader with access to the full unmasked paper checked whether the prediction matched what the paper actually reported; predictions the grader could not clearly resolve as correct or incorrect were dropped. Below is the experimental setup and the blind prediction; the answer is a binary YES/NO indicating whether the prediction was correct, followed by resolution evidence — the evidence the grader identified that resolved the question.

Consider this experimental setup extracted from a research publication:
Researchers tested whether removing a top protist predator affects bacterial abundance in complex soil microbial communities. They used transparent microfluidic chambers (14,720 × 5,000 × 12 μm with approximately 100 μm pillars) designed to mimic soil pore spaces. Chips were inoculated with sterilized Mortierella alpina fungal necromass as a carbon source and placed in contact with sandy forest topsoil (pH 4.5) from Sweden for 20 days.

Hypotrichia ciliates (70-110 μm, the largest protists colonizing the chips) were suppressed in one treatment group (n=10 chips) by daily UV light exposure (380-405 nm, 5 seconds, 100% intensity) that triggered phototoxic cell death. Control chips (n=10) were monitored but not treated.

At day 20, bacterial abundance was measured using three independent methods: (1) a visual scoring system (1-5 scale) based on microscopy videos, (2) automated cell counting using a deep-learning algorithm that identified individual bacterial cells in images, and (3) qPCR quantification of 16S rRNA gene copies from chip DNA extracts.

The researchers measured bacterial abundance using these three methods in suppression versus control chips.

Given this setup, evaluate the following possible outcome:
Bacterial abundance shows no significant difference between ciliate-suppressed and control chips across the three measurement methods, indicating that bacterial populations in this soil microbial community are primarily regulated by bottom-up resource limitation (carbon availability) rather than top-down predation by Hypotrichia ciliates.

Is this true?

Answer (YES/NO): NO